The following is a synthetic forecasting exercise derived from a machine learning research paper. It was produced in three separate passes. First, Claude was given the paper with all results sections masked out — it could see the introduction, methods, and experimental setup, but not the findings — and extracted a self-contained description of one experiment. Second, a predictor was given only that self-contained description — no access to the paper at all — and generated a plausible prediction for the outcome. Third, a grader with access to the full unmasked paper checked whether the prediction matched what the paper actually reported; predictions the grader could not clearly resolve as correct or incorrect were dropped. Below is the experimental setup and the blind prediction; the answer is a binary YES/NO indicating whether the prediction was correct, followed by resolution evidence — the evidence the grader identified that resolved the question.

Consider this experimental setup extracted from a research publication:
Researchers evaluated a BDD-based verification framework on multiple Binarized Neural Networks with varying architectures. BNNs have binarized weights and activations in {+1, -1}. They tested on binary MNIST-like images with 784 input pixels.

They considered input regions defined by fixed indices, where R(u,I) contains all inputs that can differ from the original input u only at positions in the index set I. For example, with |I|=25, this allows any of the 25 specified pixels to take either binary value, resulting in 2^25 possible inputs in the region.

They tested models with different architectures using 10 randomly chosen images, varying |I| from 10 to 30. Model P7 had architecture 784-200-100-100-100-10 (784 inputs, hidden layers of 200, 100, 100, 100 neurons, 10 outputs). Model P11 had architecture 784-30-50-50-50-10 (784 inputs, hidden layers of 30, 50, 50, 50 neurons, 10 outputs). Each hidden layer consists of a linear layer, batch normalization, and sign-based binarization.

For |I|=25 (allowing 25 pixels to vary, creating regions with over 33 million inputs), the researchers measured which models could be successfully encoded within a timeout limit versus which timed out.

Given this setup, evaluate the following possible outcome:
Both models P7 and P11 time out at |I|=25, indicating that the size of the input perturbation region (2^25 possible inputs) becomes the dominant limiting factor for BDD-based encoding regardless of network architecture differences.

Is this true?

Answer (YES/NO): NO